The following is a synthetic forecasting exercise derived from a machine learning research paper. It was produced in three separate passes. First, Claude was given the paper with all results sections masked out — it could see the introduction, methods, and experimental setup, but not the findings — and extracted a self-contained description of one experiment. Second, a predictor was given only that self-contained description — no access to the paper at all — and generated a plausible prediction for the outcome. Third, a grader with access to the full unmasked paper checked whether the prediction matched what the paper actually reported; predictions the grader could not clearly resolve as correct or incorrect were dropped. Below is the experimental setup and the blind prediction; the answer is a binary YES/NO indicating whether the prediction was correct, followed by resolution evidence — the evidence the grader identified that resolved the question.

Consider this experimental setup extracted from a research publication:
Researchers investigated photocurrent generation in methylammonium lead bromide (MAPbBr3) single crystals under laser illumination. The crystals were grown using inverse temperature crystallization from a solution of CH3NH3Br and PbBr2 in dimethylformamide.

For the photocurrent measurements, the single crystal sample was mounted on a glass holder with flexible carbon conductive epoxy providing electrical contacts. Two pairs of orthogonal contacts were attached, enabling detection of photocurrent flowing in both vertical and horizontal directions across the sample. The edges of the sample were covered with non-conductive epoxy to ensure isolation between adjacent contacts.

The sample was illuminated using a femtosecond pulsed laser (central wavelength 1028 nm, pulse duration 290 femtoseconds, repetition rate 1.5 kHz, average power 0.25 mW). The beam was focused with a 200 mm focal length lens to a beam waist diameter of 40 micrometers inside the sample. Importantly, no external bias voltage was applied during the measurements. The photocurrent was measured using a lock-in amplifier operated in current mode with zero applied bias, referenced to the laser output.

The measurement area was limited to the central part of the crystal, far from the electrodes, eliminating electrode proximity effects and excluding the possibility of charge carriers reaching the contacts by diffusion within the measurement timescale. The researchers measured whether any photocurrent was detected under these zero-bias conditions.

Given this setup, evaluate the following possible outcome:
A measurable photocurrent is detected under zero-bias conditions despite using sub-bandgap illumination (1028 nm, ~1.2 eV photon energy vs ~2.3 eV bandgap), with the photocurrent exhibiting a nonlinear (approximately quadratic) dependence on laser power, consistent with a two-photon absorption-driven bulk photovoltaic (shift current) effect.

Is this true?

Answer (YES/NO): NO